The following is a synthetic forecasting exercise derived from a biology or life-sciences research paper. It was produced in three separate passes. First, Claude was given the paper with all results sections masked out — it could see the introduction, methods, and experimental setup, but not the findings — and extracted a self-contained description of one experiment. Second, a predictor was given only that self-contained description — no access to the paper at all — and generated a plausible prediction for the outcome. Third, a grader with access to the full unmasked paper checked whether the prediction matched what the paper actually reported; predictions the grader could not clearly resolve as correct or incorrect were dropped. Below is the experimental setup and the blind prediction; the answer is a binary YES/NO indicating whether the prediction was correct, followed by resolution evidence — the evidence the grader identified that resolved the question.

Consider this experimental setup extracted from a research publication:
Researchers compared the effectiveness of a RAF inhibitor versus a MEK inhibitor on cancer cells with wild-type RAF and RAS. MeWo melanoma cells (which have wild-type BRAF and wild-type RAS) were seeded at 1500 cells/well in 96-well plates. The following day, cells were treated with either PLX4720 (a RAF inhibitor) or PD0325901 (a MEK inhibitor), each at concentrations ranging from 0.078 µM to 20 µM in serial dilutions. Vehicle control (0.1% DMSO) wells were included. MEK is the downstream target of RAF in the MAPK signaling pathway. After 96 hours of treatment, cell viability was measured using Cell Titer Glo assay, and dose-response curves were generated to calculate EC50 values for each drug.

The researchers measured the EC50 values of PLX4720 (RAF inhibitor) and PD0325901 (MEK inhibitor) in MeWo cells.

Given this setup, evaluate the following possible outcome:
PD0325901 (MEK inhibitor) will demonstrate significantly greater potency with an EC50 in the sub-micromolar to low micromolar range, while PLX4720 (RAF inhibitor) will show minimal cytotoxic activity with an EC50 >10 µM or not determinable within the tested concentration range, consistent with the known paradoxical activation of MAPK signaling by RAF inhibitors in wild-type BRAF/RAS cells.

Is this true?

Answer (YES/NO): YES